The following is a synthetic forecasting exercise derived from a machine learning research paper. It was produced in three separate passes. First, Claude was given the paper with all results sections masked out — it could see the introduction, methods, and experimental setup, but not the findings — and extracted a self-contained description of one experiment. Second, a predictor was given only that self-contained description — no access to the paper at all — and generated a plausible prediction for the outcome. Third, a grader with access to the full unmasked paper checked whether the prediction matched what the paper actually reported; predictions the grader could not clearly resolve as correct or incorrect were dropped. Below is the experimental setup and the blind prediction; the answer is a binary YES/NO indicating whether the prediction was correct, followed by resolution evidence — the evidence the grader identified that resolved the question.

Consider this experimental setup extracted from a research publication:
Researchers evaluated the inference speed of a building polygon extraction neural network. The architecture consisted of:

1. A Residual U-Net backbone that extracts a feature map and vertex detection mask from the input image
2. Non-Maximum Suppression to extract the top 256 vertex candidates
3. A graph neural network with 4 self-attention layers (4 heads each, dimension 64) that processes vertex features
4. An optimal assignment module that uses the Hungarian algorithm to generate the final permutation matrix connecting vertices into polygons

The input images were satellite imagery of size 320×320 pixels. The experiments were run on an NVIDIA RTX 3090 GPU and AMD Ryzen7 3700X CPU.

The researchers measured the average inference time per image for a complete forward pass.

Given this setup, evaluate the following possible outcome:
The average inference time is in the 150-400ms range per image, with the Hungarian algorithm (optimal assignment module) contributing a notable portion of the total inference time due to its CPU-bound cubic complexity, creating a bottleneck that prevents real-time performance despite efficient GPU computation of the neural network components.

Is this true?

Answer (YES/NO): NO